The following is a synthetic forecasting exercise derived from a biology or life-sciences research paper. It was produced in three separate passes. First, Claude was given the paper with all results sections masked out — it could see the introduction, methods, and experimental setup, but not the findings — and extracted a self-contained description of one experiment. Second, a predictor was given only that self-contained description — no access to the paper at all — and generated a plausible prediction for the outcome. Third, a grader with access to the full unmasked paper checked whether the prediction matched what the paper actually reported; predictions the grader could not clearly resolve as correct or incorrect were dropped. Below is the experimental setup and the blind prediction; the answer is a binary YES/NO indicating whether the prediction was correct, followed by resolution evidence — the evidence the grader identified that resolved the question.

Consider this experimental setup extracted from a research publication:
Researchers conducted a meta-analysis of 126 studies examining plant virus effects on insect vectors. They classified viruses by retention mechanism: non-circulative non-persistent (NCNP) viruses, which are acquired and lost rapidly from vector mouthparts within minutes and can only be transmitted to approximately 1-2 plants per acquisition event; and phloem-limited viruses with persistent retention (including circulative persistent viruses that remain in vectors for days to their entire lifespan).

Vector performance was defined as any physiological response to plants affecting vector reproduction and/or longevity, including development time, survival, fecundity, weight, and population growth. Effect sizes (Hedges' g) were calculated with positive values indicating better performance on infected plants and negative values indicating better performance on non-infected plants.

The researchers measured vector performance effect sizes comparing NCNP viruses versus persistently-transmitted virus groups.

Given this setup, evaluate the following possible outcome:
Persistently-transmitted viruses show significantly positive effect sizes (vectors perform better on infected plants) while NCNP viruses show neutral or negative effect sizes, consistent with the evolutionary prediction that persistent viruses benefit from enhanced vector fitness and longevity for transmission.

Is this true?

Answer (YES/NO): NO